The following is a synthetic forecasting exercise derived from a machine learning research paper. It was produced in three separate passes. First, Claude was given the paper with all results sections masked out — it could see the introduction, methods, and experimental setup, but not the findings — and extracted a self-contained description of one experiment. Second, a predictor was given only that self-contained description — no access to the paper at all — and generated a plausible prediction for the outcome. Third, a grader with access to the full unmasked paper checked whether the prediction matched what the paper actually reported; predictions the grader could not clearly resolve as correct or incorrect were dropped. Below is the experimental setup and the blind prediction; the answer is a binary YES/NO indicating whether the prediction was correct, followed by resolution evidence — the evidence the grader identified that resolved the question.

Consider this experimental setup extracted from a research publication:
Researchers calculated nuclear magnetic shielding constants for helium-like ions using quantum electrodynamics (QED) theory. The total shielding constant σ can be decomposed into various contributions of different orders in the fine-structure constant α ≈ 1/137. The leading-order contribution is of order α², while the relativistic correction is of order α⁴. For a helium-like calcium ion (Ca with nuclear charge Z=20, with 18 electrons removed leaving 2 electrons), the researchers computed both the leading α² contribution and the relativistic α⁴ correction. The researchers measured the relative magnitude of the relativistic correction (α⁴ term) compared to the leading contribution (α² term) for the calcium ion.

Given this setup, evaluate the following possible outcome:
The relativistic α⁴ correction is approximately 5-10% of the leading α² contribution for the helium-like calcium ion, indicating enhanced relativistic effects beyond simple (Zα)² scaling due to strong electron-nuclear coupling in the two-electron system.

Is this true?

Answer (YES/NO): YES